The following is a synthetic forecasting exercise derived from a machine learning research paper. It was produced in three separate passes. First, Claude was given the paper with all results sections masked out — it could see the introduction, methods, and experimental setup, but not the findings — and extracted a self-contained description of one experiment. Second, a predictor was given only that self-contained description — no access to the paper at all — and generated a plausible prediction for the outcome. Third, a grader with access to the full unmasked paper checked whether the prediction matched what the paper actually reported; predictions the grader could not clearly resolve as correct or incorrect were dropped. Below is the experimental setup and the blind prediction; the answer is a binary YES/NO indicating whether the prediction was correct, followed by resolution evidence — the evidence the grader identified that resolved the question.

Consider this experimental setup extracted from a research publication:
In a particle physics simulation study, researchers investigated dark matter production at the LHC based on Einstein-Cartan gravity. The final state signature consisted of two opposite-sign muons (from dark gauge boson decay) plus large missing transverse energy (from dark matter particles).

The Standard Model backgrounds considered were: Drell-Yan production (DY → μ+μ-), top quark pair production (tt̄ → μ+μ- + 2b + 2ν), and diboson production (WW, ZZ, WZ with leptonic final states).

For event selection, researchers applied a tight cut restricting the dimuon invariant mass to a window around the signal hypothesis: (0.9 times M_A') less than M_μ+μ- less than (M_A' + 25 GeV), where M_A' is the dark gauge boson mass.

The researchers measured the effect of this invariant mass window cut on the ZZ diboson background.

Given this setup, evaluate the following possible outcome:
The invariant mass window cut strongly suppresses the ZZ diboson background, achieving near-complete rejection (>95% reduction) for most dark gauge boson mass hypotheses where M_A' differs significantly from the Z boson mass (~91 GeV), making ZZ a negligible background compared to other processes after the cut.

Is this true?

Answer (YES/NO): YES